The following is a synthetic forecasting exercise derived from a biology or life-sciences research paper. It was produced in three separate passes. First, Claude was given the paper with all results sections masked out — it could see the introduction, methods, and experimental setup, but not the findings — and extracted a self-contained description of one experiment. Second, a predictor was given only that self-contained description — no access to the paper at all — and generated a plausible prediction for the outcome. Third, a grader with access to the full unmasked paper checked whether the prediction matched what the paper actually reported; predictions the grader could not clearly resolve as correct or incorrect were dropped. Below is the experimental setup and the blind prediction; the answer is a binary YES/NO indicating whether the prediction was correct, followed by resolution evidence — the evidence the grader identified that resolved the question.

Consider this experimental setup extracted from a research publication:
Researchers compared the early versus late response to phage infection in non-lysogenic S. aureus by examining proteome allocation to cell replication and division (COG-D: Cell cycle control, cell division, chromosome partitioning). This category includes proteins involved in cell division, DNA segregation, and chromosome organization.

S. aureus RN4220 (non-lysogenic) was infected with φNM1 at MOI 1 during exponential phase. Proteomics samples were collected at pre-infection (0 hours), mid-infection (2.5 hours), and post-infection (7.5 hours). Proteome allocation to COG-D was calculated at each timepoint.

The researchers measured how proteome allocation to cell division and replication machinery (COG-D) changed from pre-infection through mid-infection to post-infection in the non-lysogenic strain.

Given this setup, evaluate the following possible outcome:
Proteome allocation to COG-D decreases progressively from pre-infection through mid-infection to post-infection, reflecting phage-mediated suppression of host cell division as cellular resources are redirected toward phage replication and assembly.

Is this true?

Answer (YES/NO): NO